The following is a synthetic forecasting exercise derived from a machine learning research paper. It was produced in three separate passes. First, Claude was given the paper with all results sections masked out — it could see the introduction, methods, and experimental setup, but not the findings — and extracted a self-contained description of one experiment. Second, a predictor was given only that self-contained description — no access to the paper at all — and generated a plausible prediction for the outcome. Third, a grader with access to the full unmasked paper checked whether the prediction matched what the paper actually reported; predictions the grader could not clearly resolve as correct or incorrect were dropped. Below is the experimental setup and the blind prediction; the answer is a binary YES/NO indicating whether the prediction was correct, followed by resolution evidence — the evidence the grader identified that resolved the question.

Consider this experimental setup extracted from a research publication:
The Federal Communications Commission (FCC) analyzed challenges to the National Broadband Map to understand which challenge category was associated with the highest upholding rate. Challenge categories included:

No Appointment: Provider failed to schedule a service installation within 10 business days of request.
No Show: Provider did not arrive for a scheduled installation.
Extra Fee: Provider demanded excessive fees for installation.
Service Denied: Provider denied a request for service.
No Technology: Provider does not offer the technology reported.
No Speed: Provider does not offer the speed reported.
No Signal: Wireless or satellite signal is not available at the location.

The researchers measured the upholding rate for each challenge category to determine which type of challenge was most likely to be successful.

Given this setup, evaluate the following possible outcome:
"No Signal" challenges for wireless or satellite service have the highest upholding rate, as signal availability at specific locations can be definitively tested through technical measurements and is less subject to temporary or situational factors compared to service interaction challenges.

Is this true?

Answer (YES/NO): NO